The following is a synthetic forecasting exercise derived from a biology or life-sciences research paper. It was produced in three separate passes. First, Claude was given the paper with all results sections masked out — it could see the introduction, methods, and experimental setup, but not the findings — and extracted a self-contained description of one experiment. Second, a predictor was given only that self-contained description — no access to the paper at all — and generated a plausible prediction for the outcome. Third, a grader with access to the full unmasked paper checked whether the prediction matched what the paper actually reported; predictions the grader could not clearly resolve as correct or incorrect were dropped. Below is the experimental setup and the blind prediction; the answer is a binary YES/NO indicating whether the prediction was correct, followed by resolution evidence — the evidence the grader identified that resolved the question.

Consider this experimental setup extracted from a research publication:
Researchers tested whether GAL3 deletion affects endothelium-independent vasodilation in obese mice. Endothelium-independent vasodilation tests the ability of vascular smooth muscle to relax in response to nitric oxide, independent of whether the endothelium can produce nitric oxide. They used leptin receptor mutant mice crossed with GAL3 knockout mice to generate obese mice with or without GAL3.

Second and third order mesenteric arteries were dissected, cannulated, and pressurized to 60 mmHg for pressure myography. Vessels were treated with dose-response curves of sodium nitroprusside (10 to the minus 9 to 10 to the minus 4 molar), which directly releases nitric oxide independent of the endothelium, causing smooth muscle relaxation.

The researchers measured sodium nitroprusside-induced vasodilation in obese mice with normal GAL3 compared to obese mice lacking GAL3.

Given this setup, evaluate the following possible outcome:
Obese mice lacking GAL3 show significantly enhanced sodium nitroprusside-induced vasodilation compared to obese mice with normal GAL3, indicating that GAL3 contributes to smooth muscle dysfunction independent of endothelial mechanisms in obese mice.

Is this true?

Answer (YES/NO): NO